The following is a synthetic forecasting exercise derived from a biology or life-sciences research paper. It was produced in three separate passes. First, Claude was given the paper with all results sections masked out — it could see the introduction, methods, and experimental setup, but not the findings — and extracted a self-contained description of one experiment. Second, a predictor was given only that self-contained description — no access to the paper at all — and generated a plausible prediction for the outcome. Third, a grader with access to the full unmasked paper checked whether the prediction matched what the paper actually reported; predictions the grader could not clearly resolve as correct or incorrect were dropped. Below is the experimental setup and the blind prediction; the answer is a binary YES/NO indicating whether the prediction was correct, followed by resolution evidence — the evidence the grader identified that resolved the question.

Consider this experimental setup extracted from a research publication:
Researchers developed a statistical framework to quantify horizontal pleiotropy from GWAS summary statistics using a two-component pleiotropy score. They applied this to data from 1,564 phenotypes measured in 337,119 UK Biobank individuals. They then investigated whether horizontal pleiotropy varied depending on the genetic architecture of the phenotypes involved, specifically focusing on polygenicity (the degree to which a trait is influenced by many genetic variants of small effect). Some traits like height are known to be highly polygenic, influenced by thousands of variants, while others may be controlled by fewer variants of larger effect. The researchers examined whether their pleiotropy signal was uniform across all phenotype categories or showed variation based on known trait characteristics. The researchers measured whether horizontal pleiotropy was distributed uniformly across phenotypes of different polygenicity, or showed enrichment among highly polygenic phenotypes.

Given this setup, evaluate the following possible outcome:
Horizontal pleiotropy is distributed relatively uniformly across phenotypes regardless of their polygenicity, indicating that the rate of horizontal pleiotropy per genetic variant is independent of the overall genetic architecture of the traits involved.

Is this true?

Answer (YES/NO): NO